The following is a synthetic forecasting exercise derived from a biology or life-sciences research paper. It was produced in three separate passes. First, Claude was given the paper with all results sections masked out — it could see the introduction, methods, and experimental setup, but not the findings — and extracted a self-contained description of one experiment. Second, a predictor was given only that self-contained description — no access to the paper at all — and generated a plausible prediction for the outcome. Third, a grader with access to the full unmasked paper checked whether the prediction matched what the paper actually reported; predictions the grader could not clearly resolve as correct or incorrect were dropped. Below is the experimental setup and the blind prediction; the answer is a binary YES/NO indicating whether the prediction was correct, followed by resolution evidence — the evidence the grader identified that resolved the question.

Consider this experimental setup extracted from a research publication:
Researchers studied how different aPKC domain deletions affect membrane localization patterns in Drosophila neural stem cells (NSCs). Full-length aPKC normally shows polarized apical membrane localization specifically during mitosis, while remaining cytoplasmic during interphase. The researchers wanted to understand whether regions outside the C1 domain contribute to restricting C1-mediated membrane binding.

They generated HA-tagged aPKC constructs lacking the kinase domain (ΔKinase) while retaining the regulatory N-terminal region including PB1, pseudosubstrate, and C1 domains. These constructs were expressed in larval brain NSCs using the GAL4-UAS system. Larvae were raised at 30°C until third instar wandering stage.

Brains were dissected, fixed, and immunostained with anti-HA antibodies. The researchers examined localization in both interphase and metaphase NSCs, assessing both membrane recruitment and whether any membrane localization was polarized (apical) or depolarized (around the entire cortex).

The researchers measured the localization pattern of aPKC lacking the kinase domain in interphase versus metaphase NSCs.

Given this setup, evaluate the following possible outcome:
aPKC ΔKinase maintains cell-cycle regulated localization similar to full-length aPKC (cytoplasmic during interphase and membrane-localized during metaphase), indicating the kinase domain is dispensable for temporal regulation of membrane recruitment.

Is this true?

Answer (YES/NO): NO